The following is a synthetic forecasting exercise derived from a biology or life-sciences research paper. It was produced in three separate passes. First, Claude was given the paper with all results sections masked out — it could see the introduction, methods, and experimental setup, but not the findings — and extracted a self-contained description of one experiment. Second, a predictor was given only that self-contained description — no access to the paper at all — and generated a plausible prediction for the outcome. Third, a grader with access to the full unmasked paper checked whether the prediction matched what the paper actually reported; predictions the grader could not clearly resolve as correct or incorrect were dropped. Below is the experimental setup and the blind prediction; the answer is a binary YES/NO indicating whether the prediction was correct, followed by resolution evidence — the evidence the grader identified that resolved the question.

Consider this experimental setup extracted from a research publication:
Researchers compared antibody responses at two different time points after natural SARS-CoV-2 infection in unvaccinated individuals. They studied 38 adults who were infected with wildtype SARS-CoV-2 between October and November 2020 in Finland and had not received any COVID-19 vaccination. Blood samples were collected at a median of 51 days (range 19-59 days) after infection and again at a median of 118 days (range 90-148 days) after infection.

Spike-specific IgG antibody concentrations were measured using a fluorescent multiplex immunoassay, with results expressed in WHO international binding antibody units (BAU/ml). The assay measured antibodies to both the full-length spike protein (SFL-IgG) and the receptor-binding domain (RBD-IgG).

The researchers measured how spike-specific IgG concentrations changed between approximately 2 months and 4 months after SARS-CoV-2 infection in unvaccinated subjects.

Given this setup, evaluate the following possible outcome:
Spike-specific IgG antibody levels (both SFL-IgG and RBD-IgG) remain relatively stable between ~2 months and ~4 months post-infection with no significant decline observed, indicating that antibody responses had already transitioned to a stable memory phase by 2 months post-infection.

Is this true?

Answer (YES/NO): NO